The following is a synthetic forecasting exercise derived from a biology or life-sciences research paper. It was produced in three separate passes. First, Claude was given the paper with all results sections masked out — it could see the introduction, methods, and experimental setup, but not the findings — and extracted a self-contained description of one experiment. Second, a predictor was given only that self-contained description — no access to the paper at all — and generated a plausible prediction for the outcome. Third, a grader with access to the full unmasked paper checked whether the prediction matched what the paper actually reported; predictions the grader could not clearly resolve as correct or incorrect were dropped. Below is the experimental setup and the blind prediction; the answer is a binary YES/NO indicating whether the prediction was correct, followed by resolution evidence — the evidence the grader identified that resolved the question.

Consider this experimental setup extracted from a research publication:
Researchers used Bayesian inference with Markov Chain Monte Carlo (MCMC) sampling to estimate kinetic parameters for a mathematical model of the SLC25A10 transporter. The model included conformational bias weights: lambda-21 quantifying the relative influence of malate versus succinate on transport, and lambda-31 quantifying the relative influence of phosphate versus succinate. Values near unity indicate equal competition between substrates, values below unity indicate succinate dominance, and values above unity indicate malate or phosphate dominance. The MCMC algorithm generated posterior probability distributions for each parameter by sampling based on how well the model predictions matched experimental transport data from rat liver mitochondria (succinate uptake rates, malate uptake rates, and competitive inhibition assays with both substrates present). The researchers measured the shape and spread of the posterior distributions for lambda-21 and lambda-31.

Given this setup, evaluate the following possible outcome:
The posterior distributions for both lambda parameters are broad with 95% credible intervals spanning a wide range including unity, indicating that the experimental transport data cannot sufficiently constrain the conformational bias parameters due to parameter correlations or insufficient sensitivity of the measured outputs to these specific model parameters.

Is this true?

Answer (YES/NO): NO